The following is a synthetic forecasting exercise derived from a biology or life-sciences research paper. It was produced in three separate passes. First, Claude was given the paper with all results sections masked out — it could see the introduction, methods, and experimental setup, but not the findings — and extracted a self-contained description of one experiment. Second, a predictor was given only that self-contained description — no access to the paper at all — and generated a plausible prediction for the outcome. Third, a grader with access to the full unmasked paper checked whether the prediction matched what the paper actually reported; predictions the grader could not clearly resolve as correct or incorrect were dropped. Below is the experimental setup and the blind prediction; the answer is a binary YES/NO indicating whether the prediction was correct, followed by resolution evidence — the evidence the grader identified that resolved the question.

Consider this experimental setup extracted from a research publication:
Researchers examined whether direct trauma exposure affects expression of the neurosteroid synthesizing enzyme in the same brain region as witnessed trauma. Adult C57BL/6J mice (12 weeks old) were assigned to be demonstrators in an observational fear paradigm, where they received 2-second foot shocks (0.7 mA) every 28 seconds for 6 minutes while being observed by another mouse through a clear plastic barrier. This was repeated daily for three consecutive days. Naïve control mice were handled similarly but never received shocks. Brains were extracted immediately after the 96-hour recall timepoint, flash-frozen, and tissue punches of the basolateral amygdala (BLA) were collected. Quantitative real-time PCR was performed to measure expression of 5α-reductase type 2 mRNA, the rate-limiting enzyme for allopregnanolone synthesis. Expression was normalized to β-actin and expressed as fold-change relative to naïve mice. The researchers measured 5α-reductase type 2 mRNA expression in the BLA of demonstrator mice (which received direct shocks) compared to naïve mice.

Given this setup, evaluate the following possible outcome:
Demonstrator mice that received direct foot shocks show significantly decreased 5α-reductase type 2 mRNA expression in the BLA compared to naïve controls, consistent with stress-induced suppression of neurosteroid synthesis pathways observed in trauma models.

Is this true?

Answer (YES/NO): YES